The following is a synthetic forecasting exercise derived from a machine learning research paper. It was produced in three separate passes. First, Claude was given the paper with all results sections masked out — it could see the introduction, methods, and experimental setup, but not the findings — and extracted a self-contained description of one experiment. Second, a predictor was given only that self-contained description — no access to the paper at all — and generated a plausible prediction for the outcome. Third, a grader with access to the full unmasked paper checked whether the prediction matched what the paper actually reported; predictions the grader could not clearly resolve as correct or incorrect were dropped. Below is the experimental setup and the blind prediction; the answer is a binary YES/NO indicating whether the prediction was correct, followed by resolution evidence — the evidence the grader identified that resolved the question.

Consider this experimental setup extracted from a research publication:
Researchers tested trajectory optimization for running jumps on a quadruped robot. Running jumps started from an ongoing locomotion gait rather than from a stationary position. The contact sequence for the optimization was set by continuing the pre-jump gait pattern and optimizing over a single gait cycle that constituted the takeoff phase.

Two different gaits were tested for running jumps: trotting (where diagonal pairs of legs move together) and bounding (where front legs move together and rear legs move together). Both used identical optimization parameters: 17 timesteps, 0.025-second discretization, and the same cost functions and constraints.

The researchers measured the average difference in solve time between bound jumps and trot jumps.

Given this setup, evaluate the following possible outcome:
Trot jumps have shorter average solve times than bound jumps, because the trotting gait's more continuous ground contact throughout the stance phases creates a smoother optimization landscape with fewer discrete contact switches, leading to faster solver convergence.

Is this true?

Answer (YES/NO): NO